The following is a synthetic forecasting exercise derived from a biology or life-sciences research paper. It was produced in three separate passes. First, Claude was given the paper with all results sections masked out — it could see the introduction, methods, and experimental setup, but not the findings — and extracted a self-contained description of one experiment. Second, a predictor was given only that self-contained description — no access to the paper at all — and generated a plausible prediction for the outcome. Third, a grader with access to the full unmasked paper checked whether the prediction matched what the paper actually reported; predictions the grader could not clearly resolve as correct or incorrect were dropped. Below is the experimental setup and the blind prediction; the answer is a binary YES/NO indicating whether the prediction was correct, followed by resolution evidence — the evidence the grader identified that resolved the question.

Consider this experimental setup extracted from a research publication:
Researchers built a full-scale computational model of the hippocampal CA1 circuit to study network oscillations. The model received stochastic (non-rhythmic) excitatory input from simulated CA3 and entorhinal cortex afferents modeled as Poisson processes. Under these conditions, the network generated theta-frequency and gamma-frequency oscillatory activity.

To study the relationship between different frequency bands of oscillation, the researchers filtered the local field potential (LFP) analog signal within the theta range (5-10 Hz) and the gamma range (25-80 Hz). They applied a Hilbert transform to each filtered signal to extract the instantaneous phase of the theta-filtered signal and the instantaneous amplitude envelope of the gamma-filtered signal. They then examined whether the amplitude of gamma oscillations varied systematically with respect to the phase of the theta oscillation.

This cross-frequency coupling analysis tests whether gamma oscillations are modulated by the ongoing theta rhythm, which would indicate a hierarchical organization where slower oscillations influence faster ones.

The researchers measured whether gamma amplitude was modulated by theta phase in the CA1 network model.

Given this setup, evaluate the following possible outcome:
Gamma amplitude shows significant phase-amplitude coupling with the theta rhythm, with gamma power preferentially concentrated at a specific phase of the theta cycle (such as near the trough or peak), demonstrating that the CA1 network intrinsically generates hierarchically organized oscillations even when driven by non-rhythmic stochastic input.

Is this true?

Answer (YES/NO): YES